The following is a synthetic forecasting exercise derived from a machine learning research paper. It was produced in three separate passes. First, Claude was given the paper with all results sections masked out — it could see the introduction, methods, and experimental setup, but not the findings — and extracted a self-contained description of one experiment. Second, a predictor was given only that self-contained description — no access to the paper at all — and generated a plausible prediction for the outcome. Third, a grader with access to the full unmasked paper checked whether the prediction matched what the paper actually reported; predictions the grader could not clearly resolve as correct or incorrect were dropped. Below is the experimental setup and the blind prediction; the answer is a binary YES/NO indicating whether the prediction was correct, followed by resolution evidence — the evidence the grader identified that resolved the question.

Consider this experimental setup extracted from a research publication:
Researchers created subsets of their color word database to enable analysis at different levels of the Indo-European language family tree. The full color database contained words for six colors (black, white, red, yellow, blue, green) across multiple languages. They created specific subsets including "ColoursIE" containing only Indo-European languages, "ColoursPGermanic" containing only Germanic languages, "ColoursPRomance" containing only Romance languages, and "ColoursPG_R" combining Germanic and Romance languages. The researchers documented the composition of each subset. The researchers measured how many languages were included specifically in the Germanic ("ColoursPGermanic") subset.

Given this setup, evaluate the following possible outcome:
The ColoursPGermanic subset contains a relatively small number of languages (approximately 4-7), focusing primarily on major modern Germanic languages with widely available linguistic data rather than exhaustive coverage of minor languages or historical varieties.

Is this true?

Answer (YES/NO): NO